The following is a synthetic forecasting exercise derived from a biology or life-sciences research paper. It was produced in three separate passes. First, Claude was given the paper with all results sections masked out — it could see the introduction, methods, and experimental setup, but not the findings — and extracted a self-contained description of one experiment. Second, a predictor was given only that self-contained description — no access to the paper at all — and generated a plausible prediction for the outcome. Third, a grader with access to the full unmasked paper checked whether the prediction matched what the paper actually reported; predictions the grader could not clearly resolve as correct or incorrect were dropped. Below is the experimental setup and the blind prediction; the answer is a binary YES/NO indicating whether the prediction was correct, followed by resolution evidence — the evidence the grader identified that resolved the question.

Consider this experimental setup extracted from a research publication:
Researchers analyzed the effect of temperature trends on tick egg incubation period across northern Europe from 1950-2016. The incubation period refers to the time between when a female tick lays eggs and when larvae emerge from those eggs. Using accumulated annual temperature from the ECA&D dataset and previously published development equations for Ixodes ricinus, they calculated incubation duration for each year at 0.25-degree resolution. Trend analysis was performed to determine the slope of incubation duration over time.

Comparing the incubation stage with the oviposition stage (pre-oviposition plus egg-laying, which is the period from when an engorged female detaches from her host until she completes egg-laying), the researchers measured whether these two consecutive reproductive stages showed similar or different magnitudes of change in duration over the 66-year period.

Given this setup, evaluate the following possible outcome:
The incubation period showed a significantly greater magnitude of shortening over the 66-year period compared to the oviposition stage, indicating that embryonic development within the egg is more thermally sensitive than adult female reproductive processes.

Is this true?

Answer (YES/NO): YES